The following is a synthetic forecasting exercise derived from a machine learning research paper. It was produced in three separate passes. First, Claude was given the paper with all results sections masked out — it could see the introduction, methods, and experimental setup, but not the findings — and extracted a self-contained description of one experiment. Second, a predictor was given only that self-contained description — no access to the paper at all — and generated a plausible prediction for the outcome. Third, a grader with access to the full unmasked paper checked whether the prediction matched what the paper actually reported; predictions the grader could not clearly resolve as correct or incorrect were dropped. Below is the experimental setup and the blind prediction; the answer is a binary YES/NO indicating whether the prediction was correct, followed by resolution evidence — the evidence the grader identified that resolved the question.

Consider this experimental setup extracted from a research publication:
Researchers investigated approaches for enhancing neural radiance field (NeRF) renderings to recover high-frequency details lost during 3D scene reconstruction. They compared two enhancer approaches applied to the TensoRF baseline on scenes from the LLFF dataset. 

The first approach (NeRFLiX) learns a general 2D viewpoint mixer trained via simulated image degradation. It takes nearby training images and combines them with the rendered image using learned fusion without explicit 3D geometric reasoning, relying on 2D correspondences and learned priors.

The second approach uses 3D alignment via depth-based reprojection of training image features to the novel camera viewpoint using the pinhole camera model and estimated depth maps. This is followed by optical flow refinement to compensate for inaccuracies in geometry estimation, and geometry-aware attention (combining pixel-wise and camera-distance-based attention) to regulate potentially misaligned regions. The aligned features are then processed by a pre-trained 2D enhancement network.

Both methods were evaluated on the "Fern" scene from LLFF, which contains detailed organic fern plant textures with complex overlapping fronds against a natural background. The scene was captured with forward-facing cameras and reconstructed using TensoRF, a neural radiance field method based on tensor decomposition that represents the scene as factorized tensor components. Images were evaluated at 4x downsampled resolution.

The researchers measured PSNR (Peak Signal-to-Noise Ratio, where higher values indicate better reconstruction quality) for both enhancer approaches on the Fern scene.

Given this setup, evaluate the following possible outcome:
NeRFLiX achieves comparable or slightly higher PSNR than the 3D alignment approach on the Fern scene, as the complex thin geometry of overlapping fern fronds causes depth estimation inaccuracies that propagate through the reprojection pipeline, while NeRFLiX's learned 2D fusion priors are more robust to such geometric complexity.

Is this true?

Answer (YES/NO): NO